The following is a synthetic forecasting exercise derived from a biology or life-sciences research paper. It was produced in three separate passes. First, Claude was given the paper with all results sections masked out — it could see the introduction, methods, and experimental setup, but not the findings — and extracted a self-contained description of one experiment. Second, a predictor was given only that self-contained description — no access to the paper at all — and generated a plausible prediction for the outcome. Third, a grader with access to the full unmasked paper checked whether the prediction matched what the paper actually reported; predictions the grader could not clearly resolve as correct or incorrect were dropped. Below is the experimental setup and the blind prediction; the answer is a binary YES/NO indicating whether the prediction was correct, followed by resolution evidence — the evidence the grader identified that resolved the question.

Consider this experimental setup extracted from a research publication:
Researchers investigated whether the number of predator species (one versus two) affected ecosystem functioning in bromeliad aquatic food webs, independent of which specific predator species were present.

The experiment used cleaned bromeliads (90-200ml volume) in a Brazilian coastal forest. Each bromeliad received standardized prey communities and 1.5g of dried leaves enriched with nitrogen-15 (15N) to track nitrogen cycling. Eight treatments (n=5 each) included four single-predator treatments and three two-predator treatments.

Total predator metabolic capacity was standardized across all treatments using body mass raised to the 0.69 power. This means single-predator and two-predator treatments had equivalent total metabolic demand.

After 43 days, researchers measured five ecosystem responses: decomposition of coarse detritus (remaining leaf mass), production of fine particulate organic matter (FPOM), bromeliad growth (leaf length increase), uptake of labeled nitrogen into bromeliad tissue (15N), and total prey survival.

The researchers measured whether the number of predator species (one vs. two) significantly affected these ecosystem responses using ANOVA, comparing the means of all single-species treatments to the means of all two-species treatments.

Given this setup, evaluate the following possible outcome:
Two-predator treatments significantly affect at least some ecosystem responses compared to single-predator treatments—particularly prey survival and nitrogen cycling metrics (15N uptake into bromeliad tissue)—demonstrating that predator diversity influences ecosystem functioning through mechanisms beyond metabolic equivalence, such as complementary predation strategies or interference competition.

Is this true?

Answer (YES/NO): NO